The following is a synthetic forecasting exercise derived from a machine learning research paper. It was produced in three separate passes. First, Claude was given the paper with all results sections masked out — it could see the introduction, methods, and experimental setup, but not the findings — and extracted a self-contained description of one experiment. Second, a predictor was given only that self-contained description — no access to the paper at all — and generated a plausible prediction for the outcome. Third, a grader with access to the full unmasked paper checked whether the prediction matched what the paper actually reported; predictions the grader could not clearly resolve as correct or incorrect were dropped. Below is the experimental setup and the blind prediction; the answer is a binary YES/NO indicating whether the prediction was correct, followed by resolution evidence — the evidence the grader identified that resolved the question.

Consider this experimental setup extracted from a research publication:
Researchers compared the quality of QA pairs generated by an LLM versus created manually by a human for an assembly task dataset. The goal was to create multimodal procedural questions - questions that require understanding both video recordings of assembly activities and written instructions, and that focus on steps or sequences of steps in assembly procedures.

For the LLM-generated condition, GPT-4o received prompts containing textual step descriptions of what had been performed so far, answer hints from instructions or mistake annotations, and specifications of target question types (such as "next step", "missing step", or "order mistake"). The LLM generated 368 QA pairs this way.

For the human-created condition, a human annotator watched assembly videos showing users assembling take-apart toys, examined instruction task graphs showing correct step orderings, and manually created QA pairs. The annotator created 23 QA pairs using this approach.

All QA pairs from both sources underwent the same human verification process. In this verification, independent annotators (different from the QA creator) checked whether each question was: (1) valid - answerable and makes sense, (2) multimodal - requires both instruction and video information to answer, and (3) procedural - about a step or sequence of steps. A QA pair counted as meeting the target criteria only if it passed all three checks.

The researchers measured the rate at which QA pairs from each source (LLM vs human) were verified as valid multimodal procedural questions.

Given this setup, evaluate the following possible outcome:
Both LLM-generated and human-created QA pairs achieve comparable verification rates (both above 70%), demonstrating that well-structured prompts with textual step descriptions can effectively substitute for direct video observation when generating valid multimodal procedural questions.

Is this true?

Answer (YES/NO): NO